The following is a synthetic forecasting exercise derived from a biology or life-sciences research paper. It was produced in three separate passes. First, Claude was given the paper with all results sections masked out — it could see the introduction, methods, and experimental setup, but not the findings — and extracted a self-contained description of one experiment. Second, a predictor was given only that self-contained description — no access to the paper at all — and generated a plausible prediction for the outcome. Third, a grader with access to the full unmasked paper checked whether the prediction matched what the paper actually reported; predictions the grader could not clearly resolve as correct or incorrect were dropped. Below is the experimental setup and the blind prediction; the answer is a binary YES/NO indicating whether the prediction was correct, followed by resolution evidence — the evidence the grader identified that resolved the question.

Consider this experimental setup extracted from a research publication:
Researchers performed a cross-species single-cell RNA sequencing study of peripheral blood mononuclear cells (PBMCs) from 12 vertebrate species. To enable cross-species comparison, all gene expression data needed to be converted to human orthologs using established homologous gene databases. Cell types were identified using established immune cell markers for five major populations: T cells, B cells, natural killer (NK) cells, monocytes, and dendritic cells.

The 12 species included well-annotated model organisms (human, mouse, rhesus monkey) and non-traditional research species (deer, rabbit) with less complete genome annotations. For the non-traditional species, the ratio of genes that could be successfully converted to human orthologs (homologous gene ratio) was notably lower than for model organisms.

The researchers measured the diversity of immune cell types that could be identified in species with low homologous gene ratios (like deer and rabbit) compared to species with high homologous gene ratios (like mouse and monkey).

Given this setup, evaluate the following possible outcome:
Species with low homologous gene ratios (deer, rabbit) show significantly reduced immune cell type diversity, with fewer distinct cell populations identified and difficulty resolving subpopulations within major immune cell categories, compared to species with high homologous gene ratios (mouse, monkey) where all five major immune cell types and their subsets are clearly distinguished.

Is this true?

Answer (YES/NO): YES